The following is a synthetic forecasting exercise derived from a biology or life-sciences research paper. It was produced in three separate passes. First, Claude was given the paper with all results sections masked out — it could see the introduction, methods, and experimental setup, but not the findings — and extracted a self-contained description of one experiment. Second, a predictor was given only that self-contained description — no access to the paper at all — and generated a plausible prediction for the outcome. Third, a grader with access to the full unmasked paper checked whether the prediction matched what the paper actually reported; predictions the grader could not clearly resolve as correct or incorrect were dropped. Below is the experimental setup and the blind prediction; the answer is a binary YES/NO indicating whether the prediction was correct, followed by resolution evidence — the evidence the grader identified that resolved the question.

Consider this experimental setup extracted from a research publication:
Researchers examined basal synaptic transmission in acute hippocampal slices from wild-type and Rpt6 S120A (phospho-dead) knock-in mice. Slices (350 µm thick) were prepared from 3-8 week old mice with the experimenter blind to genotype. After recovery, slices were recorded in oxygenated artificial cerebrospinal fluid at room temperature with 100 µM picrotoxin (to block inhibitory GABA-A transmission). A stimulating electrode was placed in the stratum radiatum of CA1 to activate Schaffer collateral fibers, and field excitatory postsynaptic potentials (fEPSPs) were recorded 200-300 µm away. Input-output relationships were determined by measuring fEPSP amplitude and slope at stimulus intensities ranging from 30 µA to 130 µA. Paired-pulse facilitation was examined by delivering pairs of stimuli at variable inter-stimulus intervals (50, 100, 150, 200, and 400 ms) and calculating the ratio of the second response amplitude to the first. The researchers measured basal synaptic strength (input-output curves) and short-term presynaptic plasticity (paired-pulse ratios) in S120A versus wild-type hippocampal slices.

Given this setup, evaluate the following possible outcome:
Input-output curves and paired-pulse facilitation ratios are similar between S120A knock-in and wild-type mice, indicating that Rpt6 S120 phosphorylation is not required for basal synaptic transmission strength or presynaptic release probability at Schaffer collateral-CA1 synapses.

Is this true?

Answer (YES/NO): YES